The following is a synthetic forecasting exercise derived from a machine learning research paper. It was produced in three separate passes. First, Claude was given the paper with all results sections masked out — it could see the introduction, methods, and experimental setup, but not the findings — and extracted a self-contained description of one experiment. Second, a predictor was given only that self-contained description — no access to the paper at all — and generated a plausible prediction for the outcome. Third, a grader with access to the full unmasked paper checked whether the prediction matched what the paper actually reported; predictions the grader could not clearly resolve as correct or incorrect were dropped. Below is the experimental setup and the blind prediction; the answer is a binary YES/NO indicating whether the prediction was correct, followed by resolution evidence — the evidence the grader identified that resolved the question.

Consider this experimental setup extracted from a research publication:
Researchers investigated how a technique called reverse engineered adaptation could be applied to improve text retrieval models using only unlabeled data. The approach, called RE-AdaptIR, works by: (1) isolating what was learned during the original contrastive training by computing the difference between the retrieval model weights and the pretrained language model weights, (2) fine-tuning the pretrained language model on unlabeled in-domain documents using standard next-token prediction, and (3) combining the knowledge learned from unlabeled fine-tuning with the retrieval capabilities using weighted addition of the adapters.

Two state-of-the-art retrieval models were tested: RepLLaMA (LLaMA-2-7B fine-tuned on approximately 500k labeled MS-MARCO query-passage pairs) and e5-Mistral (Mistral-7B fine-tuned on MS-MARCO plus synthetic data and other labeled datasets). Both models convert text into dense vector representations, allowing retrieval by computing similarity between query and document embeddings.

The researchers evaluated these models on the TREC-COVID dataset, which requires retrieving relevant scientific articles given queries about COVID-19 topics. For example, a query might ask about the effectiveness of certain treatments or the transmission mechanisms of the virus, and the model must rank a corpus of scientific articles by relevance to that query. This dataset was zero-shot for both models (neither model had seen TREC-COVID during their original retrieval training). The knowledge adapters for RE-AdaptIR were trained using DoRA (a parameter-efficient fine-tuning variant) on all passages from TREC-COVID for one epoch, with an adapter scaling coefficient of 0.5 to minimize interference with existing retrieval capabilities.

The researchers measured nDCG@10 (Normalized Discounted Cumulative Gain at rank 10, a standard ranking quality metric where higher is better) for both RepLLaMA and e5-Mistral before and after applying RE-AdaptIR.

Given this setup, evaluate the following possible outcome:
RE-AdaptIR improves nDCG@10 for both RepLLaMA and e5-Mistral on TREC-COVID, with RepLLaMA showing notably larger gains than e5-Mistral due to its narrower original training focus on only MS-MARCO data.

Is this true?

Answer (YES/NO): NO